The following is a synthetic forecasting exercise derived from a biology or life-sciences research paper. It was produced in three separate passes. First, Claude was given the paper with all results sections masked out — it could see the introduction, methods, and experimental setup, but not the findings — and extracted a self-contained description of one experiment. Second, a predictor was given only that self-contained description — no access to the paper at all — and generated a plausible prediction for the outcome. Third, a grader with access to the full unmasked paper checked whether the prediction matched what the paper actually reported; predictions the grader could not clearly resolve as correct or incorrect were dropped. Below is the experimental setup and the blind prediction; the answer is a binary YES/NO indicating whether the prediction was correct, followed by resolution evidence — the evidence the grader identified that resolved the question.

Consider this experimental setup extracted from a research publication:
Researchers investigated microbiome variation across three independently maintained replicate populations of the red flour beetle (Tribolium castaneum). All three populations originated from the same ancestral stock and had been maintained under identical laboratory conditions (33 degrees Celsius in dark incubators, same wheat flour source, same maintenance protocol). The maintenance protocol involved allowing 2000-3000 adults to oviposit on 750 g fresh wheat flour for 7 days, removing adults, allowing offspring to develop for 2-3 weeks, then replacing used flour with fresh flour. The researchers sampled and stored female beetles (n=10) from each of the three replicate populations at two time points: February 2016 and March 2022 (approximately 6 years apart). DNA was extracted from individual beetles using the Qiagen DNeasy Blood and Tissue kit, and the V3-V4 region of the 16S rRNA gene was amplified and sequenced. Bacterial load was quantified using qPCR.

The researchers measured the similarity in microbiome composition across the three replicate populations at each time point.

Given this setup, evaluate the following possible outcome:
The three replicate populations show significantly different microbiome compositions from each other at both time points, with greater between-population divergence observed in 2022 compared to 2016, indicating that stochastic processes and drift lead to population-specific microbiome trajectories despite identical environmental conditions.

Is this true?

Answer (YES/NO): NO